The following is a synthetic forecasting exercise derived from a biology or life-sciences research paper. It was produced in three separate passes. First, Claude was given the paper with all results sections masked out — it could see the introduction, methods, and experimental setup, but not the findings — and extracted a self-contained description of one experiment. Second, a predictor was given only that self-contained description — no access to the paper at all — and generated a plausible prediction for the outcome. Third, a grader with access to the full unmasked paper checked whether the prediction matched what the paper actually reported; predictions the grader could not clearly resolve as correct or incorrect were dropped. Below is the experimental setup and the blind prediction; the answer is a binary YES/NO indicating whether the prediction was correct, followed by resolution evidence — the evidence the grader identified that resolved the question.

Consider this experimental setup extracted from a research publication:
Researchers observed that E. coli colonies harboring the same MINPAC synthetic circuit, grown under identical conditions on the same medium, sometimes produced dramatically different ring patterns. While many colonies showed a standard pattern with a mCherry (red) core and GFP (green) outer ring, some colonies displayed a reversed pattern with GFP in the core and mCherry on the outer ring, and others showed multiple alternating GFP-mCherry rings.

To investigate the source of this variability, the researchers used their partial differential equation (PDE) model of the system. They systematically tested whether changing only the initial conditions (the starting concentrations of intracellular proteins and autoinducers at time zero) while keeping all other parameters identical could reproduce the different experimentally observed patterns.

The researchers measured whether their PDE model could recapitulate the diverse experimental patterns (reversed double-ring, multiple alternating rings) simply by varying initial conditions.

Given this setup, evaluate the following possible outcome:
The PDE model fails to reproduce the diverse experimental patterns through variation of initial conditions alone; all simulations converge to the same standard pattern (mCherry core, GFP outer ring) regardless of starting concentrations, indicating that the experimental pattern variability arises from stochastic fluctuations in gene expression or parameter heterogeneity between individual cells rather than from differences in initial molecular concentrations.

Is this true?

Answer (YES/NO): NO